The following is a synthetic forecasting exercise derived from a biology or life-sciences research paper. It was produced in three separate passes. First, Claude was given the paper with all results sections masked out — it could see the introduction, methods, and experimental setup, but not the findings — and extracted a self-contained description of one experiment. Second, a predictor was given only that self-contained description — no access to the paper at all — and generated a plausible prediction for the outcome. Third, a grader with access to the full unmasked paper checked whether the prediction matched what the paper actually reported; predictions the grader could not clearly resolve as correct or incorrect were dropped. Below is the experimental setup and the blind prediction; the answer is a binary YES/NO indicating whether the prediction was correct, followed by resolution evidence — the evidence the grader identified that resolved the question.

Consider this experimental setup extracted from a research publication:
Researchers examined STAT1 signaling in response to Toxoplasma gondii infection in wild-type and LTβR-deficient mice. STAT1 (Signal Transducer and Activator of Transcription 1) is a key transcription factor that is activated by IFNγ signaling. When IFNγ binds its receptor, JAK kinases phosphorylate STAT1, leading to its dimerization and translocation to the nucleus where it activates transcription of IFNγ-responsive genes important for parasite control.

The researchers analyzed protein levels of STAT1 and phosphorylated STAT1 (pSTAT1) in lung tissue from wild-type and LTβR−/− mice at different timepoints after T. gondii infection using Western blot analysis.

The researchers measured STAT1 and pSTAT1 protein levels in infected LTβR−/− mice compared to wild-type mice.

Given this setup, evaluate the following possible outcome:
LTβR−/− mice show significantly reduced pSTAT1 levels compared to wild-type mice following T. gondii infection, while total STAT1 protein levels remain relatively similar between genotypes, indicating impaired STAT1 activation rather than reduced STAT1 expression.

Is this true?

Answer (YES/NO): NO